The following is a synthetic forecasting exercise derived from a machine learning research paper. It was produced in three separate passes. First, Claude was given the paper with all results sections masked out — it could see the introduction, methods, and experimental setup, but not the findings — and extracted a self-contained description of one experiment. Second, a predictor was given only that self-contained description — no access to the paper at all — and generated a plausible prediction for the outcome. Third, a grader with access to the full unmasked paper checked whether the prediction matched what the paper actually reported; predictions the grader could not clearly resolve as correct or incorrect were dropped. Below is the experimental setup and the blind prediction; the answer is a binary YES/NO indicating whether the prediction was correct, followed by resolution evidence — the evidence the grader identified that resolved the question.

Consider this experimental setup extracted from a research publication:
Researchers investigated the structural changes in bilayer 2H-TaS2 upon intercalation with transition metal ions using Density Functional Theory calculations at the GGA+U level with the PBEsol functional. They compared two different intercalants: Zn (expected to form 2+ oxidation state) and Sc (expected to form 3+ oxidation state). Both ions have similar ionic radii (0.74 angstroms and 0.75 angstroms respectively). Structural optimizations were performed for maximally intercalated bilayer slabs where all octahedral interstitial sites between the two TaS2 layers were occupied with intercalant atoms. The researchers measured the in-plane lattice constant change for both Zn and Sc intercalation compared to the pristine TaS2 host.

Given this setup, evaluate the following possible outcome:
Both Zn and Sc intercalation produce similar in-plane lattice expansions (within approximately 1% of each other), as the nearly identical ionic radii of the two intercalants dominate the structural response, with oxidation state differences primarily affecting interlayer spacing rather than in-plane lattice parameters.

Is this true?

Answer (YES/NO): NO